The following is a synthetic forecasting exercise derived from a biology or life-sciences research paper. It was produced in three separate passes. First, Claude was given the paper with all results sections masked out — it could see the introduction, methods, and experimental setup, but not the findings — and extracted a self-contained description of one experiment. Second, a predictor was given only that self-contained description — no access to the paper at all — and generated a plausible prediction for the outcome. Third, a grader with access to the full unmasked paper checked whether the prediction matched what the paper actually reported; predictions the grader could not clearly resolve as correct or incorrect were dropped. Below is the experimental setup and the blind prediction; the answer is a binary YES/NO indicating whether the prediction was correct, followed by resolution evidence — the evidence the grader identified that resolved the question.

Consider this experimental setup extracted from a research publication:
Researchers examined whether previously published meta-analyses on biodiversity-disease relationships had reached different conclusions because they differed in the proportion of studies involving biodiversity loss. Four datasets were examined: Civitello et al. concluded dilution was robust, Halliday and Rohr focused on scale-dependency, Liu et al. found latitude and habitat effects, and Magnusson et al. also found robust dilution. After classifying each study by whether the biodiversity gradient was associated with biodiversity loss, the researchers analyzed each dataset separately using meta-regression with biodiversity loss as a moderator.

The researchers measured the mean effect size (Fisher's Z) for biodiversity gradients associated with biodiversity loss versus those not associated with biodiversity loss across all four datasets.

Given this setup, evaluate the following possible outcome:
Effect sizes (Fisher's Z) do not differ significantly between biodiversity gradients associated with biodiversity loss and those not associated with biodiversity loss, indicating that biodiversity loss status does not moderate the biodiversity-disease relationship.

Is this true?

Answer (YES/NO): NO